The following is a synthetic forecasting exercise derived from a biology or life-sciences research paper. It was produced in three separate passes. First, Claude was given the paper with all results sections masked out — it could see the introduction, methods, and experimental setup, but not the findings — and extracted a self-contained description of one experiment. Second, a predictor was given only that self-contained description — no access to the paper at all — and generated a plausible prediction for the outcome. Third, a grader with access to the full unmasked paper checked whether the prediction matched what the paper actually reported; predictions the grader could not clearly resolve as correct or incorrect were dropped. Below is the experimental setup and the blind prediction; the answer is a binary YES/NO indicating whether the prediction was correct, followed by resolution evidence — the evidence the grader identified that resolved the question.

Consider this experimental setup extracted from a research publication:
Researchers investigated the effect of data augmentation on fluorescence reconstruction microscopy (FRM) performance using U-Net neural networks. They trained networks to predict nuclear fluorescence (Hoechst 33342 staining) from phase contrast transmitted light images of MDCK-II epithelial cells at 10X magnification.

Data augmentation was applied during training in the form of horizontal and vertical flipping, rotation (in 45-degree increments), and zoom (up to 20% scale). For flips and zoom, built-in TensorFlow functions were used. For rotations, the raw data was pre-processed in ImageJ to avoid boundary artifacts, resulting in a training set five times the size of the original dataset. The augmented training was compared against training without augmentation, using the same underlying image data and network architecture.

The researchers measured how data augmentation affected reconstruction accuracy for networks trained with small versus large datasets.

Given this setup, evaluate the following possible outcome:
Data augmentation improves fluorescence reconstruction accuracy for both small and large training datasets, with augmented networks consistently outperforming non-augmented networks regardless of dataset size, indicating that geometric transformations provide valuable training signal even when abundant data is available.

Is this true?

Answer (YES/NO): NO